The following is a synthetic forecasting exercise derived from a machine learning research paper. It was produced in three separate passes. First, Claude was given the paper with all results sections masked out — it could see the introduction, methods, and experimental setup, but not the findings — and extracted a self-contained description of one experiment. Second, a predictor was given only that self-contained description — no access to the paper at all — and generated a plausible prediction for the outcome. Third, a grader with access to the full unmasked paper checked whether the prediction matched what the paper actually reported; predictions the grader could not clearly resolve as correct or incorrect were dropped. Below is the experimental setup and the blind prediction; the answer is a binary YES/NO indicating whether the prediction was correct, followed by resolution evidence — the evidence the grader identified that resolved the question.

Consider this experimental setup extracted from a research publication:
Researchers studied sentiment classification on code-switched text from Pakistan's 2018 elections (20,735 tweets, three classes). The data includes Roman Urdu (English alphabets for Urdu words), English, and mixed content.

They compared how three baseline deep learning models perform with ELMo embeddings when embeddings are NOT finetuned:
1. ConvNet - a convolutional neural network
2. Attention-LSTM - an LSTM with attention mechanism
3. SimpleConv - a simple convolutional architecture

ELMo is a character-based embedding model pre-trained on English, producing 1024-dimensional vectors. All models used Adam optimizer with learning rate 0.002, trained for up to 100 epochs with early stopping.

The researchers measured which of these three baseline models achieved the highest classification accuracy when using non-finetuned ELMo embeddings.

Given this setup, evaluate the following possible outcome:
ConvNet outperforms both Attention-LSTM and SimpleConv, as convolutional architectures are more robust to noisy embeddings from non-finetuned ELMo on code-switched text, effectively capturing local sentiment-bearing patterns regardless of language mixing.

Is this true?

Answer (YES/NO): NO